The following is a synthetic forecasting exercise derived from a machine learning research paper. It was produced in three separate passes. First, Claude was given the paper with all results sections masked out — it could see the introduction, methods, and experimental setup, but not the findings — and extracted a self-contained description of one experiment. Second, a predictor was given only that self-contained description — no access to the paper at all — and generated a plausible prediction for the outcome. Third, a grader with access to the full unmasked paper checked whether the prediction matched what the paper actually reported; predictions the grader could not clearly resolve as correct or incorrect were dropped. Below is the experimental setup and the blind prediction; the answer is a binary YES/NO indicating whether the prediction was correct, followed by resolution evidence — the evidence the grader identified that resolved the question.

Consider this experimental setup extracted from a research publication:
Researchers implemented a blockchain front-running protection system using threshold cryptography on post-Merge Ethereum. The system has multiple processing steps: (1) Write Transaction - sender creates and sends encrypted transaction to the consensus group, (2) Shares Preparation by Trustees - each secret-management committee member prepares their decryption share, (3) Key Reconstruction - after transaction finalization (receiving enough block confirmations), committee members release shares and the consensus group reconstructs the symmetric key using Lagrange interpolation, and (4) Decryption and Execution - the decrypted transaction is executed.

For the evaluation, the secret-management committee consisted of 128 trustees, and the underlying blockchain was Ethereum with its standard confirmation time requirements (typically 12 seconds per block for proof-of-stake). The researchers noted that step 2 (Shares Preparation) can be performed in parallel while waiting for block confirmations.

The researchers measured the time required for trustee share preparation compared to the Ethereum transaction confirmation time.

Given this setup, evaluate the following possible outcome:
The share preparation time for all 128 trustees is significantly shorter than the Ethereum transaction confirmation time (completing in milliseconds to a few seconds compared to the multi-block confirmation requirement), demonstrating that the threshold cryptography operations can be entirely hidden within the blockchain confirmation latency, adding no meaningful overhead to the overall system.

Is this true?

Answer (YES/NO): YES